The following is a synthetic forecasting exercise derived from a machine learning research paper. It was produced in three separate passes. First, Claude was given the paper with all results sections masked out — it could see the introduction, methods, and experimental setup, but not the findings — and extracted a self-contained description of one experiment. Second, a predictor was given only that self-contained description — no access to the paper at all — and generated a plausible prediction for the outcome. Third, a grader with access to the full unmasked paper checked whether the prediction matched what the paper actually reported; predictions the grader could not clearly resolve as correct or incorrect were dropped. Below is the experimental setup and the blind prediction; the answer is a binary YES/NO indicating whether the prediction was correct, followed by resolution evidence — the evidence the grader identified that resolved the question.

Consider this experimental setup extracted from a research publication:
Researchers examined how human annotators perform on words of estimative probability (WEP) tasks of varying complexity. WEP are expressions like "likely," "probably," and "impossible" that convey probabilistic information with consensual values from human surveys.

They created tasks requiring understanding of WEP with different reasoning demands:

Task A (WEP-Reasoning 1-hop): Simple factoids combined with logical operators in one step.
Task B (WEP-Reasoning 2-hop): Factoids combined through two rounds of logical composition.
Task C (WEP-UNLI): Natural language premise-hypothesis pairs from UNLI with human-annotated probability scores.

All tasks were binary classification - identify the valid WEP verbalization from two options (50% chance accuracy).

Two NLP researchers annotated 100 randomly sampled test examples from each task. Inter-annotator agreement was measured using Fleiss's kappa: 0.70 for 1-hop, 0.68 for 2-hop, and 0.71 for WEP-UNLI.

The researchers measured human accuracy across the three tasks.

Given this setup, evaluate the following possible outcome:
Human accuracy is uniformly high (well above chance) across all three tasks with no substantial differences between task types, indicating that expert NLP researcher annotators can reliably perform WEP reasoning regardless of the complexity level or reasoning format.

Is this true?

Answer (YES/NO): NO